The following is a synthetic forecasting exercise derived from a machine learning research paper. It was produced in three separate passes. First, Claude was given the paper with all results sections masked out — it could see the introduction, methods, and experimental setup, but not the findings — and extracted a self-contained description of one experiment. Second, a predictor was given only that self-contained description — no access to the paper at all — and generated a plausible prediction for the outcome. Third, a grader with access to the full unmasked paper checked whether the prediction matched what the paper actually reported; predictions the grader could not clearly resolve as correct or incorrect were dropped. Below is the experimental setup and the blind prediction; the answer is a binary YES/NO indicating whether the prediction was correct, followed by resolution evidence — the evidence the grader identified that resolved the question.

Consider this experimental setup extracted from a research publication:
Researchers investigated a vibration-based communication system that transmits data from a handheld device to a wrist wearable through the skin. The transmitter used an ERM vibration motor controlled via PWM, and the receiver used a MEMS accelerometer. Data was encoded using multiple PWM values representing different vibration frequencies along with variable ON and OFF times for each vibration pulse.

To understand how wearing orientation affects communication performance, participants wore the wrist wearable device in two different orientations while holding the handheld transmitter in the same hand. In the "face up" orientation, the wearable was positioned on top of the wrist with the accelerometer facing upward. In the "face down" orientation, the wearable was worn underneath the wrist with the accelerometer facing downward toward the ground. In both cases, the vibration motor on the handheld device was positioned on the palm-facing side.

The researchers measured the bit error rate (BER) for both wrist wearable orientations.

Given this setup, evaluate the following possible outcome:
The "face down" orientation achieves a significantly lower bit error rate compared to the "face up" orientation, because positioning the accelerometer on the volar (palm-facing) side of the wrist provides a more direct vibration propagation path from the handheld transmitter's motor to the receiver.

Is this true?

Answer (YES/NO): NO